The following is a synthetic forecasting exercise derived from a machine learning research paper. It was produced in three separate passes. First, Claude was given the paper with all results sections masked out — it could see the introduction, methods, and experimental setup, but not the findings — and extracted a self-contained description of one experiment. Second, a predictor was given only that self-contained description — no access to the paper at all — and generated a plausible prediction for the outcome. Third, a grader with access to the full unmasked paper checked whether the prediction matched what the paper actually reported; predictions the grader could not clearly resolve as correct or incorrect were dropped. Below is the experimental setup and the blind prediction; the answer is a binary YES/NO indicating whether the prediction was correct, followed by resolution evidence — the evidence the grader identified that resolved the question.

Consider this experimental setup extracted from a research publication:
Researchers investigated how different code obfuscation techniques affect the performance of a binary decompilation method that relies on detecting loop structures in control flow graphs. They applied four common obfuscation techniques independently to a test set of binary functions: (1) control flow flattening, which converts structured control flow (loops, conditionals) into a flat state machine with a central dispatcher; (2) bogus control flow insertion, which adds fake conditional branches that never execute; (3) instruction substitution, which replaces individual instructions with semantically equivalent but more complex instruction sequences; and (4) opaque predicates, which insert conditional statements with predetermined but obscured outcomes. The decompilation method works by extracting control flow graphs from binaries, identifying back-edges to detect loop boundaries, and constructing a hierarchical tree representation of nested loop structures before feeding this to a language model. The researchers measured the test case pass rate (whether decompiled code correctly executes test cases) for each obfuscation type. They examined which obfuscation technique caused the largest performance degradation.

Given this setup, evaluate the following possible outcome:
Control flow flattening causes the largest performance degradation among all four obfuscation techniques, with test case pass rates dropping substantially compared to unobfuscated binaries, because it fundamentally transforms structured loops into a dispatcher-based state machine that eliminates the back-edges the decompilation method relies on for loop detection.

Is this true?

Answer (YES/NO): YES